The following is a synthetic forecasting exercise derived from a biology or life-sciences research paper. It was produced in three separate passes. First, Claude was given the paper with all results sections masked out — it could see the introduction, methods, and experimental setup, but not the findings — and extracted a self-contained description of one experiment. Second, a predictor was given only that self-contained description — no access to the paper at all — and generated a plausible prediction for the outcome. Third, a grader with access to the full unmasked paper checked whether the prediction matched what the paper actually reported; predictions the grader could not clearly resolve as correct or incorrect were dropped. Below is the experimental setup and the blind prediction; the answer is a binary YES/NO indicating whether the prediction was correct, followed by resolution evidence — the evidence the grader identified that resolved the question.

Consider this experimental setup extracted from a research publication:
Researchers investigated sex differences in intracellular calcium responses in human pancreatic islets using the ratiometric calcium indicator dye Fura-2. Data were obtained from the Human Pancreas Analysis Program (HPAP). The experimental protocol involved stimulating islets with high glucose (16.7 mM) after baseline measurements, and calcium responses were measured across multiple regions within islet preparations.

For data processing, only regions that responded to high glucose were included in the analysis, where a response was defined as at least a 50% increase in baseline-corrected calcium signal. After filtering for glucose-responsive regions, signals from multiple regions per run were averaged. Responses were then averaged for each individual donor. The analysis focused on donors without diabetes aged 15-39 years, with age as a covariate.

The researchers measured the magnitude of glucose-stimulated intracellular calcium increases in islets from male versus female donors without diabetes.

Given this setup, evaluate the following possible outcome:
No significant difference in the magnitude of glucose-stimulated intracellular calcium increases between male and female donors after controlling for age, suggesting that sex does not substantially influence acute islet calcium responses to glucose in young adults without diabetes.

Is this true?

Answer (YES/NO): YES